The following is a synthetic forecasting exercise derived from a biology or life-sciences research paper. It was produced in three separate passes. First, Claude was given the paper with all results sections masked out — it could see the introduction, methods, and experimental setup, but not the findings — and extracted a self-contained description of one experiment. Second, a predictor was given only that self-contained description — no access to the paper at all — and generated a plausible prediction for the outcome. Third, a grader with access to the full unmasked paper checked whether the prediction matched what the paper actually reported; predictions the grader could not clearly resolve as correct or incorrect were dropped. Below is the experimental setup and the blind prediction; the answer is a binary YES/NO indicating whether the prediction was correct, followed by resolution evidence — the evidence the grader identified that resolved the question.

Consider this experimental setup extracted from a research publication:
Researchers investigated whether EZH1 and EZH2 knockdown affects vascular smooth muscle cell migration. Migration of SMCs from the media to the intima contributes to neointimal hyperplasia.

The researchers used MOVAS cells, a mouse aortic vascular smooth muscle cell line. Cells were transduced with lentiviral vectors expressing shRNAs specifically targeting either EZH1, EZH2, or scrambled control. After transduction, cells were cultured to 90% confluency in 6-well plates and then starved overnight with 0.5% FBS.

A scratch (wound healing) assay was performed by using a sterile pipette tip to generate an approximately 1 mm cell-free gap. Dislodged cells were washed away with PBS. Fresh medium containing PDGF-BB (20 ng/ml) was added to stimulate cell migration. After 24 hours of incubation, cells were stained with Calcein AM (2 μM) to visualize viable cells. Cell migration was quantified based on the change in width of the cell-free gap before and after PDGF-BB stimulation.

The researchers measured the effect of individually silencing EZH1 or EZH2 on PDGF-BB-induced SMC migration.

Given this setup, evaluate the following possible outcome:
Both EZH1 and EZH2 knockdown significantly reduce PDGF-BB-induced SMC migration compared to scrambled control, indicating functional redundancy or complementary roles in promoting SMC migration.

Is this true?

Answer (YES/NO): NO